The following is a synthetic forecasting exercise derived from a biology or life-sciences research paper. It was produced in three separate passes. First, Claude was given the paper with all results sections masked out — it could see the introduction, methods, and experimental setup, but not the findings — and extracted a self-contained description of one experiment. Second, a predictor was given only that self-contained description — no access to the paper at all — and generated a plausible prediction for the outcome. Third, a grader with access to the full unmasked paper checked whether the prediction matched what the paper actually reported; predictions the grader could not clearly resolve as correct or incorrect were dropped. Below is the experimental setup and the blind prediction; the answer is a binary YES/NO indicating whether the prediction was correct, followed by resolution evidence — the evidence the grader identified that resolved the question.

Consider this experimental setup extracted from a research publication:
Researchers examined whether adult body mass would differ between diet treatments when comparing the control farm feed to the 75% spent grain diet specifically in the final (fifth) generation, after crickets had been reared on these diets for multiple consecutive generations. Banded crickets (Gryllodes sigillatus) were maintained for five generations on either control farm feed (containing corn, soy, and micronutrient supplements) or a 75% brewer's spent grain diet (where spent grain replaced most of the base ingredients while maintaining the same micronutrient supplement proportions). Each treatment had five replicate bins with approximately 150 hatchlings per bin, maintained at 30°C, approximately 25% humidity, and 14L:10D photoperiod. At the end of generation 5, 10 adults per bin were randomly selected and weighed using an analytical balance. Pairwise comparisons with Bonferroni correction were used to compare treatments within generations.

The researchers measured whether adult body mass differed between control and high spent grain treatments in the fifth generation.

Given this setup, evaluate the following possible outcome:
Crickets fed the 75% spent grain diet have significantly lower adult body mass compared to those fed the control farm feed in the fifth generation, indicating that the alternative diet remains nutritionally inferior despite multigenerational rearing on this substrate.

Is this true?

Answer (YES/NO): YES